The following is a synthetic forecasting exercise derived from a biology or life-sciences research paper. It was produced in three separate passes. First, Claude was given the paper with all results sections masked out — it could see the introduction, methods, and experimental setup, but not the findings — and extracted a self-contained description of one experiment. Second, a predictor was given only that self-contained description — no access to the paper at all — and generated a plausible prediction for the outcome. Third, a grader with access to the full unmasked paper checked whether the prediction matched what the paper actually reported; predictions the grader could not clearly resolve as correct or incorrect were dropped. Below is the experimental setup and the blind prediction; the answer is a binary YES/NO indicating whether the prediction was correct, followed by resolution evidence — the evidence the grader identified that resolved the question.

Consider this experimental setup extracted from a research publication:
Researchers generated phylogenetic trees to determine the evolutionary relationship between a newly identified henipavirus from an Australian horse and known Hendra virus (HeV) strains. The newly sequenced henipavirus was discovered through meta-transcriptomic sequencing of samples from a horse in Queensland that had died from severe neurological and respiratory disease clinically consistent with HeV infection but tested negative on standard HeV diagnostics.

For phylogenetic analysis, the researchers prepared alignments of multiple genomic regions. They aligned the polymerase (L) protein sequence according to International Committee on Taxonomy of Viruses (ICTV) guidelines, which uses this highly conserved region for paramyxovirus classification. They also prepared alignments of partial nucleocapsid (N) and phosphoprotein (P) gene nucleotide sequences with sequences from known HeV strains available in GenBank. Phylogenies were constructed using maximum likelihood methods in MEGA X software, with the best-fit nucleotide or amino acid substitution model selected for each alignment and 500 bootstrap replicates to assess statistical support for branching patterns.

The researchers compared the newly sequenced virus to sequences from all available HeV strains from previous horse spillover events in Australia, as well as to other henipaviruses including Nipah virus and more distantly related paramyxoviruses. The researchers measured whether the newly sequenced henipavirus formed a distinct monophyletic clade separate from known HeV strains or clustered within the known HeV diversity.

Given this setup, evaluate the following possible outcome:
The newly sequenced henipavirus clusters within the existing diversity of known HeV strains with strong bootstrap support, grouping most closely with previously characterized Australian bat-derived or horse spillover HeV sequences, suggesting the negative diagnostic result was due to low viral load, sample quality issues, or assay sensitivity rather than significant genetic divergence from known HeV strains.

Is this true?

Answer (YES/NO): NO